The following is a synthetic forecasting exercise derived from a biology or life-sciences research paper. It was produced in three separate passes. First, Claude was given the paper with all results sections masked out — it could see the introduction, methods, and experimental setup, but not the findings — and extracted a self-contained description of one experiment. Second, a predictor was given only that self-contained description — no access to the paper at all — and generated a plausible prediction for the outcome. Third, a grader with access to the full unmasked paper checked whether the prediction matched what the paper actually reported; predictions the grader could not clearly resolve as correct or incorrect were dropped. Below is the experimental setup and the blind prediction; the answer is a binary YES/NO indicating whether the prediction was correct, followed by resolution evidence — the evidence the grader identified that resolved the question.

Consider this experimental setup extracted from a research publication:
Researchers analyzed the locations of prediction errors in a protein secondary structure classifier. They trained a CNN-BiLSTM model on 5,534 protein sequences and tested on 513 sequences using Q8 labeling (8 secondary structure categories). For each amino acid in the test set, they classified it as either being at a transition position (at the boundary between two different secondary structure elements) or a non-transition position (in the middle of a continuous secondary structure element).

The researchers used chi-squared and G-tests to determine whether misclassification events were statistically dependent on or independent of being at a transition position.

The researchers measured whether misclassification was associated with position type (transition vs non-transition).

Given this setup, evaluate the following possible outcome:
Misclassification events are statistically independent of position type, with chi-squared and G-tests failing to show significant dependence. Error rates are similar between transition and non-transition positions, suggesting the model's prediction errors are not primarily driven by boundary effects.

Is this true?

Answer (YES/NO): NO